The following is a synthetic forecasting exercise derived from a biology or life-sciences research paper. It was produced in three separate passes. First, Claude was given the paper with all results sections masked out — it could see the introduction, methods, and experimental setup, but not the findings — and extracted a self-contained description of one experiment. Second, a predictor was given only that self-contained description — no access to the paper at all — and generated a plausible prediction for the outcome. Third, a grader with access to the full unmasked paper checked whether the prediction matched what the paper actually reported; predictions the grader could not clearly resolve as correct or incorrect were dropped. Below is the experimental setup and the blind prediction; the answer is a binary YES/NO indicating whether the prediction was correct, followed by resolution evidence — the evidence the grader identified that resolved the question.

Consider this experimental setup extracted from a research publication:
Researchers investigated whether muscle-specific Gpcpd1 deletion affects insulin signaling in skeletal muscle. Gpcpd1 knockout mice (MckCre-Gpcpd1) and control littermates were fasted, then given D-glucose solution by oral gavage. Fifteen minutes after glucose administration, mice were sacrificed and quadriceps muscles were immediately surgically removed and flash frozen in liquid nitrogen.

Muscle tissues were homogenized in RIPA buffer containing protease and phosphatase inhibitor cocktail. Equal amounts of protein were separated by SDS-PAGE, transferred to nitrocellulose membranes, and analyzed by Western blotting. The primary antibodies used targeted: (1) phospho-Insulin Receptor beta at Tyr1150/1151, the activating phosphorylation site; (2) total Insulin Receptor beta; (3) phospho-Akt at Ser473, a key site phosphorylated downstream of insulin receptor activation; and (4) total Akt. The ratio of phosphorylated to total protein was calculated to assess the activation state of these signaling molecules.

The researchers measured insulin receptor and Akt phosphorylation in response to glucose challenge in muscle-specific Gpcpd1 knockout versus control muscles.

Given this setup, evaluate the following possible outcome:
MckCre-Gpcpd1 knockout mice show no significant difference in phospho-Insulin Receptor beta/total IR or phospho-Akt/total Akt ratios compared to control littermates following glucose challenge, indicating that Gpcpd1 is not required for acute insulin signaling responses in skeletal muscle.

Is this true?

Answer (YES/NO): NO